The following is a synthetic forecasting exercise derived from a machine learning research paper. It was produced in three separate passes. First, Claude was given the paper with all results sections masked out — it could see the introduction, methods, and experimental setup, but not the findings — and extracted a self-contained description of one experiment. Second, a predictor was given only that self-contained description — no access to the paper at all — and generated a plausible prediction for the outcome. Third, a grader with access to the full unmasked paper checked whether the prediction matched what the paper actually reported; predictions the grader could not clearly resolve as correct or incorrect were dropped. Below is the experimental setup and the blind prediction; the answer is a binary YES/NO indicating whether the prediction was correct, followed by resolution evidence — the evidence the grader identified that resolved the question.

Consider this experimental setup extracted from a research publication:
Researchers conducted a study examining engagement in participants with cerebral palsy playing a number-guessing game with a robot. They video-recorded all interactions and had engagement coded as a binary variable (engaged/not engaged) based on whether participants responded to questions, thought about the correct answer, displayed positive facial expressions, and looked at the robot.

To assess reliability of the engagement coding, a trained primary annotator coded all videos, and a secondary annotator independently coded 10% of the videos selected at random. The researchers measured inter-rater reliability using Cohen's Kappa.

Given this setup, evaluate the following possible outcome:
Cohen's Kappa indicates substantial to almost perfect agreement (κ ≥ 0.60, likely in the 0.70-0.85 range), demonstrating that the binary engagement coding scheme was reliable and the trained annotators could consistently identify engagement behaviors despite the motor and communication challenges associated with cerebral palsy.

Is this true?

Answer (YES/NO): YES